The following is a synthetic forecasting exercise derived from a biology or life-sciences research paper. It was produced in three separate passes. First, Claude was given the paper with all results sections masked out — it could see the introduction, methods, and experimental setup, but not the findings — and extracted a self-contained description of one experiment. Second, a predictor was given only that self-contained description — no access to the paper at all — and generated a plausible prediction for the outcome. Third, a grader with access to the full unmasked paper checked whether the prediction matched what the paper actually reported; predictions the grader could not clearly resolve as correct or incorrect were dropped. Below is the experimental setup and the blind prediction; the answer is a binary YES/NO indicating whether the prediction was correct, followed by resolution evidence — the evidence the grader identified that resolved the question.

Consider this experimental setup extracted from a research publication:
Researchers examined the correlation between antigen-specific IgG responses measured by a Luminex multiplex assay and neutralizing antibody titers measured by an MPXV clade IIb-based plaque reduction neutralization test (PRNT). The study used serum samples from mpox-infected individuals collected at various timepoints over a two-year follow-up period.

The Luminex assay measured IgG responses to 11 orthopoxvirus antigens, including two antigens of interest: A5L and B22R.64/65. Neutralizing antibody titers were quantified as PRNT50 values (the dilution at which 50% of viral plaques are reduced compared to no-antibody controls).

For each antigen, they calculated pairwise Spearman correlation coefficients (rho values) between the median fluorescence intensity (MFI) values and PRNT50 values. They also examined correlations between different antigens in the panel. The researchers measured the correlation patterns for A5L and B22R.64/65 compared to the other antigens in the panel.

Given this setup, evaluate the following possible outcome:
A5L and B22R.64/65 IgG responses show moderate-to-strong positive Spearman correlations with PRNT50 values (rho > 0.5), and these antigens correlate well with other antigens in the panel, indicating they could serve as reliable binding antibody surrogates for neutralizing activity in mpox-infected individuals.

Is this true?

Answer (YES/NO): NO